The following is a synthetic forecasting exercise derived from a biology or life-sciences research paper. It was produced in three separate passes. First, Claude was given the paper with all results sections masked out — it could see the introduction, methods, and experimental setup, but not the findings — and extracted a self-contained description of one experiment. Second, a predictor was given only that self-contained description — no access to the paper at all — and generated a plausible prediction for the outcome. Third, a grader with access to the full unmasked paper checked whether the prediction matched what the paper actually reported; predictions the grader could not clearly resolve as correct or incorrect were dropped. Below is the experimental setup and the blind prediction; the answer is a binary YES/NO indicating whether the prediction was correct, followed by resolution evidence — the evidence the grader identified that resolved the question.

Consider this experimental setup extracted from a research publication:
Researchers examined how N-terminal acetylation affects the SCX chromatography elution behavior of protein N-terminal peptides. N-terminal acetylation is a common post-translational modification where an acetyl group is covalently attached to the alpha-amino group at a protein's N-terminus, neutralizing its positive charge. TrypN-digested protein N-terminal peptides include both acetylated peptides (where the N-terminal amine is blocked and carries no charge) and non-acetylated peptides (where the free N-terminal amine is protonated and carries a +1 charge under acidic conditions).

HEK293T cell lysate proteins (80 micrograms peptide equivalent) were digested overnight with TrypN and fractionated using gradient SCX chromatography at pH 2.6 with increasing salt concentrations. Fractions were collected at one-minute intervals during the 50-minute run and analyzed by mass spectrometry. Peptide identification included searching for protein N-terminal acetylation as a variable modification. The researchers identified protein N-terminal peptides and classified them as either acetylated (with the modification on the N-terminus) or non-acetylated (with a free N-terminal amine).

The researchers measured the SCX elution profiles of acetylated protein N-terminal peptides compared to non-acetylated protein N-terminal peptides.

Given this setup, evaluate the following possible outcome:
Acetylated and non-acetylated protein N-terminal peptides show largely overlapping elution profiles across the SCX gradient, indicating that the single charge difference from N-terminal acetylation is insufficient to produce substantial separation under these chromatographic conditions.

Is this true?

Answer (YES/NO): YES